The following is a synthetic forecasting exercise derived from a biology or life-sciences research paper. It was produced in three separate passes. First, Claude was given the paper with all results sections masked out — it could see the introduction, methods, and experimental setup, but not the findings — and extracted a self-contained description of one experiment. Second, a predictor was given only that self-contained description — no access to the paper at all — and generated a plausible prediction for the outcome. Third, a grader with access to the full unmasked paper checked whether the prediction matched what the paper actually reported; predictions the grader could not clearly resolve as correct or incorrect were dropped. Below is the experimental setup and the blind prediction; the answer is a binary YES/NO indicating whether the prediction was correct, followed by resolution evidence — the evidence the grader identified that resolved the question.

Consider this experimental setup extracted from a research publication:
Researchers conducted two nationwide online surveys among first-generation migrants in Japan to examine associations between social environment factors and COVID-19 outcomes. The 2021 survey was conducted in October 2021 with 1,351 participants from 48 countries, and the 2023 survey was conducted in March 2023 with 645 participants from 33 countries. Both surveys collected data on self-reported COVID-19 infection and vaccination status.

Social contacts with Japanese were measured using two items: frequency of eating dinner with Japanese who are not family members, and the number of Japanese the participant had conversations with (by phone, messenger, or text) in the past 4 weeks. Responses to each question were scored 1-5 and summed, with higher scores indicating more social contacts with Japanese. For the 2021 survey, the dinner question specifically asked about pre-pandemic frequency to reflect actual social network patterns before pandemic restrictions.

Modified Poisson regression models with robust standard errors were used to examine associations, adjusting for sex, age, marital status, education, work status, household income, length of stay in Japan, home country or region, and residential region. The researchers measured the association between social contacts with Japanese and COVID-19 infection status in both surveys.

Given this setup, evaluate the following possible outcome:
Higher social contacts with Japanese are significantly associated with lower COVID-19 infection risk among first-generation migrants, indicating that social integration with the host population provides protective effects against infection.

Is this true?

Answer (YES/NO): NO